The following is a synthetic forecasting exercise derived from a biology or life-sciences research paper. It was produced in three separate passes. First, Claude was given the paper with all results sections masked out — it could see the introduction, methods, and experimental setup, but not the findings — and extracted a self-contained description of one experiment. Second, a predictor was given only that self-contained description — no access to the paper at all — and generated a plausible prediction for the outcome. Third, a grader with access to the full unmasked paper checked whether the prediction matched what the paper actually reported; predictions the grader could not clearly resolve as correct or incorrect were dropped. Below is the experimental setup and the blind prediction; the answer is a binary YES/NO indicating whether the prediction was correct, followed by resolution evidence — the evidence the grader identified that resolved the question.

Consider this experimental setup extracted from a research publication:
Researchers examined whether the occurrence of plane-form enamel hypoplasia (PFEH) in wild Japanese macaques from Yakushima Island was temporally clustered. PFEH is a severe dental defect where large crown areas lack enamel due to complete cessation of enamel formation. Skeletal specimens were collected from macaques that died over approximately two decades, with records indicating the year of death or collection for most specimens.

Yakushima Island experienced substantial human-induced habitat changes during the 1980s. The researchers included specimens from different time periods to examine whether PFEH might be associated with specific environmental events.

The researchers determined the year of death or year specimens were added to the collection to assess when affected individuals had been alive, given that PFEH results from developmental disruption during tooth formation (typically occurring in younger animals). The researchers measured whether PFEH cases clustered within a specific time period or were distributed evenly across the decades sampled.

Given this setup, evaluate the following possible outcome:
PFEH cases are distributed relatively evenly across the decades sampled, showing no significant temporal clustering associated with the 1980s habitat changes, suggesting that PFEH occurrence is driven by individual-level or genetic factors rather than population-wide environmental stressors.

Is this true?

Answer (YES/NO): NO